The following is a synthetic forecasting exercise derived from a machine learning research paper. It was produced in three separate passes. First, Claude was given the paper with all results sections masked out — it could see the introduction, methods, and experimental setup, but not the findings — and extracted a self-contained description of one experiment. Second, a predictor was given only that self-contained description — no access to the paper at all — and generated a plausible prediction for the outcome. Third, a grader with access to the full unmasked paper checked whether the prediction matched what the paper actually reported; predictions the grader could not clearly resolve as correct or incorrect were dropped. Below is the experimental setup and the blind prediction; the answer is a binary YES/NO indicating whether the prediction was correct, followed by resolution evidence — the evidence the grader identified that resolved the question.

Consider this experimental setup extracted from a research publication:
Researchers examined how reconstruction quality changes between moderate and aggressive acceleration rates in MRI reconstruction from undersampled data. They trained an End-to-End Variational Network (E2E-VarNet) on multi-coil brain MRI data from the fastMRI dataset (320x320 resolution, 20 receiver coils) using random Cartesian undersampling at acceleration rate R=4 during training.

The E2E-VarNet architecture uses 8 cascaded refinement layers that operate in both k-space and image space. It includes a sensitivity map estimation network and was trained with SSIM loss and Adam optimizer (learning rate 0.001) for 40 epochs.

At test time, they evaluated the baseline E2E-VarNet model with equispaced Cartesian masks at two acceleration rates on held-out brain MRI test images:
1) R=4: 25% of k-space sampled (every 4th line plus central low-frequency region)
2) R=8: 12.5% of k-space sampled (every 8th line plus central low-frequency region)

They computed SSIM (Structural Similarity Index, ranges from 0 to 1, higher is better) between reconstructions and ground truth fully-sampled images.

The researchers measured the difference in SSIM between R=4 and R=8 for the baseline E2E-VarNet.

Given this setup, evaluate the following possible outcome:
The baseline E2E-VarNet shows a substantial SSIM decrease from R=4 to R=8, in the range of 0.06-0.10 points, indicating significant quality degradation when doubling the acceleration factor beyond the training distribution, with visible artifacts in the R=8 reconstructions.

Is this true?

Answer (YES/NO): NO